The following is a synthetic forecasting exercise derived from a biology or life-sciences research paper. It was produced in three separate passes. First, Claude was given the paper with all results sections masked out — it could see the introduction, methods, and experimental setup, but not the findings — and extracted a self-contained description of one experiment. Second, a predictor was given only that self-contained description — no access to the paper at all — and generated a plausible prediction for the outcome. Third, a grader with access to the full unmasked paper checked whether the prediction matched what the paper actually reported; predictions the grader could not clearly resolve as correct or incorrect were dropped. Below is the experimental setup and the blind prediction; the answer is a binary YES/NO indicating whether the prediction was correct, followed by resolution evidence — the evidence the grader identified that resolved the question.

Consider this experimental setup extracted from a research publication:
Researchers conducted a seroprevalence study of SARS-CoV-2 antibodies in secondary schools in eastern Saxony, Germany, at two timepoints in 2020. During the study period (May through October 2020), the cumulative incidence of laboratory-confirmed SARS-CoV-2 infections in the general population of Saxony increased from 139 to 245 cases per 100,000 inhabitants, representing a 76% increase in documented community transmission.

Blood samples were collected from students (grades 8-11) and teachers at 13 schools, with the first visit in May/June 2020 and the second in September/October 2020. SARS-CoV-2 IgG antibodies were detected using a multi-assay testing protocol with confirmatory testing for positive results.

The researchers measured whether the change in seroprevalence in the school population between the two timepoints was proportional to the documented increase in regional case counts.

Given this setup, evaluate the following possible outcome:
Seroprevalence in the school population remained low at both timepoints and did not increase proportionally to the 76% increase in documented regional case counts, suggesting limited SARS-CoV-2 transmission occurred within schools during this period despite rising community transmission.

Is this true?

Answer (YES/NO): YES